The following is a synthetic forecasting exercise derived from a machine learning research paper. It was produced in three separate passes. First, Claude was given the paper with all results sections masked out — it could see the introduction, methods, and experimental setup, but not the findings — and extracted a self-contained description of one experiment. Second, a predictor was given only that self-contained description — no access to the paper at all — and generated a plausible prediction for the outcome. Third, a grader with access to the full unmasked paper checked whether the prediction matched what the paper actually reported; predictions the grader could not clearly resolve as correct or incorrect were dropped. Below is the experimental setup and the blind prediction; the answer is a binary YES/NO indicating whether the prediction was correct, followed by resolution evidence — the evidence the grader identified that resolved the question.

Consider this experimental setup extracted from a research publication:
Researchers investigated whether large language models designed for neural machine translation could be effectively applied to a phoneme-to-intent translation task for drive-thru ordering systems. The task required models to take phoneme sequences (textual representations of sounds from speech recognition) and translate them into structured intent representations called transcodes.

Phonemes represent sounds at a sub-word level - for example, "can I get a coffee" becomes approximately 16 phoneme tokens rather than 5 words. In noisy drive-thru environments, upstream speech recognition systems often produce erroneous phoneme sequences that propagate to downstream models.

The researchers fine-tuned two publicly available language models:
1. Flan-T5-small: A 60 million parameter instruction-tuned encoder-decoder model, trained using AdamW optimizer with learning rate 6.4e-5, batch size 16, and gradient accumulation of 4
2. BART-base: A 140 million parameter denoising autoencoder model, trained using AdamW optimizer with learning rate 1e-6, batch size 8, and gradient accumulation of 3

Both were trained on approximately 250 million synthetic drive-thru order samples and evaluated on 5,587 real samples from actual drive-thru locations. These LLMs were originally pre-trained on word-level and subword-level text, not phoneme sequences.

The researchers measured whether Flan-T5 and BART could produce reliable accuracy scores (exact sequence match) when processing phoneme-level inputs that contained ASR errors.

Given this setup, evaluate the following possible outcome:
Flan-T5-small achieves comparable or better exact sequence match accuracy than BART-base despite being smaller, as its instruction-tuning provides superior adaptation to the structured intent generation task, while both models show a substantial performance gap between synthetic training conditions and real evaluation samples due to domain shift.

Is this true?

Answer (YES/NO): NO